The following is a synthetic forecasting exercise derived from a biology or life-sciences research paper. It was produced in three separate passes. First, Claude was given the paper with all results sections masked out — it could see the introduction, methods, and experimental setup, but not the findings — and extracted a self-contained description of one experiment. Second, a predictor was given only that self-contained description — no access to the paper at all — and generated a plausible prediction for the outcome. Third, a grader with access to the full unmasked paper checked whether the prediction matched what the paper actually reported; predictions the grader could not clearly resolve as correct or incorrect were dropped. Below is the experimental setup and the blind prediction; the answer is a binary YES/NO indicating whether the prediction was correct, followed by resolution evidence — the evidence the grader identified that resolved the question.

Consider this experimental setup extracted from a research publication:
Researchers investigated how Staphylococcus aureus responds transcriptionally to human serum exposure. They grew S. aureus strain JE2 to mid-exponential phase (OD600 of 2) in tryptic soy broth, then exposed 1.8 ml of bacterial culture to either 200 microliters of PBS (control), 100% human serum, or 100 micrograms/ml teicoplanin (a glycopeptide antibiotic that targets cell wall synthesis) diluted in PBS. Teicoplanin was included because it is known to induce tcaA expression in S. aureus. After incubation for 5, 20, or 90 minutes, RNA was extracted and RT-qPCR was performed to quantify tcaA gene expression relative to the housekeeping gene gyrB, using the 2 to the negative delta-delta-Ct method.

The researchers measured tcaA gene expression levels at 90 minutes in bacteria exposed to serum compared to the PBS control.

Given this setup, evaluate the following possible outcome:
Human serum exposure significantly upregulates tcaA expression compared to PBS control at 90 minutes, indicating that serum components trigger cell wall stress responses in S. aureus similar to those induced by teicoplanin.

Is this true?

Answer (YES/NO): YES